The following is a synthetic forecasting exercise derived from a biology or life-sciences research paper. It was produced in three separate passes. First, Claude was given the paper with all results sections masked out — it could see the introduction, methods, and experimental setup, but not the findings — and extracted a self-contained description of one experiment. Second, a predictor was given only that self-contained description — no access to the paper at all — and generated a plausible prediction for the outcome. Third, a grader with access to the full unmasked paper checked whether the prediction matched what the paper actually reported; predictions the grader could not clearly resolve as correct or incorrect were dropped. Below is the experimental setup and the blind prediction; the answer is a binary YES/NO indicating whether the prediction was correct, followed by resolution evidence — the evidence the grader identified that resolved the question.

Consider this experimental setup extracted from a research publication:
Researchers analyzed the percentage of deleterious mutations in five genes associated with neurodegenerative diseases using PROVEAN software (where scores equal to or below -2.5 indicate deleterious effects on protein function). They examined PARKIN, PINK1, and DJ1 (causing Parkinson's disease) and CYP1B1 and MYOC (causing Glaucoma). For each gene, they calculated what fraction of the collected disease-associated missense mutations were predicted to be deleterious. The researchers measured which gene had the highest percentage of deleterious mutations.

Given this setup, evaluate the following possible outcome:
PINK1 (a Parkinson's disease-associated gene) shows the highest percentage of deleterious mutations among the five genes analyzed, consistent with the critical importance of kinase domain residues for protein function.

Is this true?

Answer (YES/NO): NO